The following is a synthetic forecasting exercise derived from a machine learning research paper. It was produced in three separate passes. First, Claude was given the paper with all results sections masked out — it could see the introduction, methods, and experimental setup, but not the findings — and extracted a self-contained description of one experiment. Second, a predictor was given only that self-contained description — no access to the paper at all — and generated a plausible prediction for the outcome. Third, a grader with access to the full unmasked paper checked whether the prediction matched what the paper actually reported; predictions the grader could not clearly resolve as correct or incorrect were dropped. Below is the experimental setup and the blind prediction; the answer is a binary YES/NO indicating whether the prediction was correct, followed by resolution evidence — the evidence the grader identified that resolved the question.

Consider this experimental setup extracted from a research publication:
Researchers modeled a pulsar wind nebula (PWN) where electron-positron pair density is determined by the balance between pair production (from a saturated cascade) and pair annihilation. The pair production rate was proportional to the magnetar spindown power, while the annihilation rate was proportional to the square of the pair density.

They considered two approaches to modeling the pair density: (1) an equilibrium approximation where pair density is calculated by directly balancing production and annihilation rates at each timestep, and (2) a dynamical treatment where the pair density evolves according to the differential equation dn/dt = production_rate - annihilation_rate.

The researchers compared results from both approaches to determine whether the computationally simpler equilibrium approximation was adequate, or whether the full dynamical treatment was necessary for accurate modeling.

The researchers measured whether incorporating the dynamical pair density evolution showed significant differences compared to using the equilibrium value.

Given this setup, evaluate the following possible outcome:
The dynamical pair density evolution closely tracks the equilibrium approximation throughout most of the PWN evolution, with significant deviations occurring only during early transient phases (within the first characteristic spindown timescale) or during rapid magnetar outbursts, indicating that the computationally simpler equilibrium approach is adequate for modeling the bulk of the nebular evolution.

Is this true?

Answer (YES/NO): NO